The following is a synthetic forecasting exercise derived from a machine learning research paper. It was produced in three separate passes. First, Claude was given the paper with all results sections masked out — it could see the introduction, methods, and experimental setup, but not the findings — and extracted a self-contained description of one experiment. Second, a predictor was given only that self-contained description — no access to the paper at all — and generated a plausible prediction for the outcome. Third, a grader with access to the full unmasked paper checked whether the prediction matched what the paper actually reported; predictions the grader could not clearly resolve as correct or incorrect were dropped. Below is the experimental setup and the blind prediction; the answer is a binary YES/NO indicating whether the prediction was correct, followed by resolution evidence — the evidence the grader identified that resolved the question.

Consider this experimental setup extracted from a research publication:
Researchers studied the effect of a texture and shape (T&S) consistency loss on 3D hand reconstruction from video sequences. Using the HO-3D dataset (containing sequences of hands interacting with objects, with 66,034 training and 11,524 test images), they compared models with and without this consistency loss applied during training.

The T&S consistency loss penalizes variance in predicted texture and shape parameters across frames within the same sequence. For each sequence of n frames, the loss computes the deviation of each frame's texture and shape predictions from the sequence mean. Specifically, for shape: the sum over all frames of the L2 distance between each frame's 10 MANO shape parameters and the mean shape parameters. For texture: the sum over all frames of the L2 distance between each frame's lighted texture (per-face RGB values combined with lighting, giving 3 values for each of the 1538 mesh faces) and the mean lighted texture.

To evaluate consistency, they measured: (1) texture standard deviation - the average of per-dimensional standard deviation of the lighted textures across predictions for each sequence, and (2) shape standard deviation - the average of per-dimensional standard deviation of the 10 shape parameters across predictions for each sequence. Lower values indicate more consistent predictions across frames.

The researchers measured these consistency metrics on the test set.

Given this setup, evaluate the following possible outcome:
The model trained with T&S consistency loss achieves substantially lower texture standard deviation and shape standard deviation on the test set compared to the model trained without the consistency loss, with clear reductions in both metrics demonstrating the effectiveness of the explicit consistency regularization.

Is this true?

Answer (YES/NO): YES